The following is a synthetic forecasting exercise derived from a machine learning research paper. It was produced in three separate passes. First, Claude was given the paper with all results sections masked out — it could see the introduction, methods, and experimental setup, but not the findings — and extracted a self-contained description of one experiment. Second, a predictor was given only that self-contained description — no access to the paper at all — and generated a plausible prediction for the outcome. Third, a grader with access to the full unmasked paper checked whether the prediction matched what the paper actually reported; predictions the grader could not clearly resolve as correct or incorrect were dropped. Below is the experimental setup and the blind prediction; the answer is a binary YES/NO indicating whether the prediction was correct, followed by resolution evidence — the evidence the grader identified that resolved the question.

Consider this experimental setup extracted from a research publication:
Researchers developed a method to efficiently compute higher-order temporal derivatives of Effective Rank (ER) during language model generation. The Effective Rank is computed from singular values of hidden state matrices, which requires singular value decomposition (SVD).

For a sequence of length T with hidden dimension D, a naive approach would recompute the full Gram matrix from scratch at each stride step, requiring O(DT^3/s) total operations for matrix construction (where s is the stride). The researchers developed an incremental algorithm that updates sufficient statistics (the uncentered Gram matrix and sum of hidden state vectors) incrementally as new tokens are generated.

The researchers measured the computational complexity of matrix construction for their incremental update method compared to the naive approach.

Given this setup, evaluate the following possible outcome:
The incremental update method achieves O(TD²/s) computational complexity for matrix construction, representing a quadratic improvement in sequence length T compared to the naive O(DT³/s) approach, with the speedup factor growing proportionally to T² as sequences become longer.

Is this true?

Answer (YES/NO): NO